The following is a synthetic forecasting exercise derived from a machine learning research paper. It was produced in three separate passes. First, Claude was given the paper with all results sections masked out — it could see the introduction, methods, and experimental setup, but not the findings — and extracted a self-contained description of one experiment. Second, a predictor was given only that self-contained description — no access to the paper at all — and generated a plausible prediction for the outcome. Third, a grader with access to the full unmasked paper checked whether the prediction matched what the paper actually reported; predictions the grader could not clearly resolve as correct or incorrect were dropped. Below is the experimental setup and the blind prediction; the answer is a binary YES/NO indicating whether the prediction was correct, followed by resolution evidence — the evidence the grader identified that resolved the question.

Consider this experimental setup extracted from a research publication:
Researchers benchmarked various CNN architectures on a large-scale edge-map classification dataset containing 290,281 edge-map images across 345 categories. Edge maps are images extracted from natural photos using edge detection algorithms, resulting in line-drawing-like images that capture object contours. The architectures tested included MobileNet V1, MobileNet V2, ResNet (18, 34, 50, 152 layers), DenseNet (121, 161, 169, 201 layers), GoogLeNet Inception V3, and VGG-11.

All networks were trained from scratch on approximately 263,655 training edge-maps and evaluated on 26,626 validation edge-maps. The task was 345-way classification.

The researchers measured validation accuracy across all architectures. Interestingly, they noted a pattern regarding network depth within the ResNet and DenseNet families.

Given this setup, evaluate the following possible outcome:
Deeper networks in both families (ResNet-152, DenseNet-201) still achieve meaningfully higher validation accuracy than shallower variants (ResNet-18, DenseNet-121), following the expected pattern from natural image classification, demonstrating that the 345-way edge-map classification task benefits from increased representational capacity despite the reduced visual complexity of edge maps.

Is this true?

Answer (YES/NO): NO